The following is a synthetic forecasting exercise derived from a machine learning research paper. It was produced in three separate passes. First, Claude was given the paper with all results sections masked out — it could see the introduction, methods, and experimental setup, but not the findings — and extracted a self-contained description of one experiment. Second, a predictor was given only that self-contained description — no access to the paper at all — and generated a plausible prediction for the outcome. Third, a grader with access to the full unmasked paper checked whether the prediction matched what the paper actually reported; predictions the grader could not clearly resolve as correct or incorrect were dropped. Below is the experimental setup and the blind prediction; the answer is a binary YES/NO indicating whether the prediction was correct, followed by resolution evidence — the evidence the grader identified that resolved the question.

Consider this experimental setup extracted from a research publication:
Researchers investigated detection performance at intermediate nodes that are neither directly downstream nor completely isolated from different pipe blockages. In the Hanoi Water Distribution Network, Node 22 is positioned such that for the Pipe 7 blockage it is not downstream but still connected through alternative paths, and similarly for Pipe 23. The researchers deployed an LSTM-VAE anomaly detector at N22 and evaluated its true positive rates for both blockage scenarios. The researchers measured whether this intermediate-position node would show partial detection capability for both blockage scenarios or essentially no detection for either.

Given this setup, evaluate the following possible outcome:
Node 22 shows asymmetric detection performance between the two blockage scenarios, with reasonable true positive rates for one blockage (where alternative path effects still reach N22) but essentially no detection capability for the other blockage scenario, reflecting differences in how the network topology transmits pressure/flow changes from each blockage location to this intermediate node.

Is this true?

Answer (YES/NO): NO